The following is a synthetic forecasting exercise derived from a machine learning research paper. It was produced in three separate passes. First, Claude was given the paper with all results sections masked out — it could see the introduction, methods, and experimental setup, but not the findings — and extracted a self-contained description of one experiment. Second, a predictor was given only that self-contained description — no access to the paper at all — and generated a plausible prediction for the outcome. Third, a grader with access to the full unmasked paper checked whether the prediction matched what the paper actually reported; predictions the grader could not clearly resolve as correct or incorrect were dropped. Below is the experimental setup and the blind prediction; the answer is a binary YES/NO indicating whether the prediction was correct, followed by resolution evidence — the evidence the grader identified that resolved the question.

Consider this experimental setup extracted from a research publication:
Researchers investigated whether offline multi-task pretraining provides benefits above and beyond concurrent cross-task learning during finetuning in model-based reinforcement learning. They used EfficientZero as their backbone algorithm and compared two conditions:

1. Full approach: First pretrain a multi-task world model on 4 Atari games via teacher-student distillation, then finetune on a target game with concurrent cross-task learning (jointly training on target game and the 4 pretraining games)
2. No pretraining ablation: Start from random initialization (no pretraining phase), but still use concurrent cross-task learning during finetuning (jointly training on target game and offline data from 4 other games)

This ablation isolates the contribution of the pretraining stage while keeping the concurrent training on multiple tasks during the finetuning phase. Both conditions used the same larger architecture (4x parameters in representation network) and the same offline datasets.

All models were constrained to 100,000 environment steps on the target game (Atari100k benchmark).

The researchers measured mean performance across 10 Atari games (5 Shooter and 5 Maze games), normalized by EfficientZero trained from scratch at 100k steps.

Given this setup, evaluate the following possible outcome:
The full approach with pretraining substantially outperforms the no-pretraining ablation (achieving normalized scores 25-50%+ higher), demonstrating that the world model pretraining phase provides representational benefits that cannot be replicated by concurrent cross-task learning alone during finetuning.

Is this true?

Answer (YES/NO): YES